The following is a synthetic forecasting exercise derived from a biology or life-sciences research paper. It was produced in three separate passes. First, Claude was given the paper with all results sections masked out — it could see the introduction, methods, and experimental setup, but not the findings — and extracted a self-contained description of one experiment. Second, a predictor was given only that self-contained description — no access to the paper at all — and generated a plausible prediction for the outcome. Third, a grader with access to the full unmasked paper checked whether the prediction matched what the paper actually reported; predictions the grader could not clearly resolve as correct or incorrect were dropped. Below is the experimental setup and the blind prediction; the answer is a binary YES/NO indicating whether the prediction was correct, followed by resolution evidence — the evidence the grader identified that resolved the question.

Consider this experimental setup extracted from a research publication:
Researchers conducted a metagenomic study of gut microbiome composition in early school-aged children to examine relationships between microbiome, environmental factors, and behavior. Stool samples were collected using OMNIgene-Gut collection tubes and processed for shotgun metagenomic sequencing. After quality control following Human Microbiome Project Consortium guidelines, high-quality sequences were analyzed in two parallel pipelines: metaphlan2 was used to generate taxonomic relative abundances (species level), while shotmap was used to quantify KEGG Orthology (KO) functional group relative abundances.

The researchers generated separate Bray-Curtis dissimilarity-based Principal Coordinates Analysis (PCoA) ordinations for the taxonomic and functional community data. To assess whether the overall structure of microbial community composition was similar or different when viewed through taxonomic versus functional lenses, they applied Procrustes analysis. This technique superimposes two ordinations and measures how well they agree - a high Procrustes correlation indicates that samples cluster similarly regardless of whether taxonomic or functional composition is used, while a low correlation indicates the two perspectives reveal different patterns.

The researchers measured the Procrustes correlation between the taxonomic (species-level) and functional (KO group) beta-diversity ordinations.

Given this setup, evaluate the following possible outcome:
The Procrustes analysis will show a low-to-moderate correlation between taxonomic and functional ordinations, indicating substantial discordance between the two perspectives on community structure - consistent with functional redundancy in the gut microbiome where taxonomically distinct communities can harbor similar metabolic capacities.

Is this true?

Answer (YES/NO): NO